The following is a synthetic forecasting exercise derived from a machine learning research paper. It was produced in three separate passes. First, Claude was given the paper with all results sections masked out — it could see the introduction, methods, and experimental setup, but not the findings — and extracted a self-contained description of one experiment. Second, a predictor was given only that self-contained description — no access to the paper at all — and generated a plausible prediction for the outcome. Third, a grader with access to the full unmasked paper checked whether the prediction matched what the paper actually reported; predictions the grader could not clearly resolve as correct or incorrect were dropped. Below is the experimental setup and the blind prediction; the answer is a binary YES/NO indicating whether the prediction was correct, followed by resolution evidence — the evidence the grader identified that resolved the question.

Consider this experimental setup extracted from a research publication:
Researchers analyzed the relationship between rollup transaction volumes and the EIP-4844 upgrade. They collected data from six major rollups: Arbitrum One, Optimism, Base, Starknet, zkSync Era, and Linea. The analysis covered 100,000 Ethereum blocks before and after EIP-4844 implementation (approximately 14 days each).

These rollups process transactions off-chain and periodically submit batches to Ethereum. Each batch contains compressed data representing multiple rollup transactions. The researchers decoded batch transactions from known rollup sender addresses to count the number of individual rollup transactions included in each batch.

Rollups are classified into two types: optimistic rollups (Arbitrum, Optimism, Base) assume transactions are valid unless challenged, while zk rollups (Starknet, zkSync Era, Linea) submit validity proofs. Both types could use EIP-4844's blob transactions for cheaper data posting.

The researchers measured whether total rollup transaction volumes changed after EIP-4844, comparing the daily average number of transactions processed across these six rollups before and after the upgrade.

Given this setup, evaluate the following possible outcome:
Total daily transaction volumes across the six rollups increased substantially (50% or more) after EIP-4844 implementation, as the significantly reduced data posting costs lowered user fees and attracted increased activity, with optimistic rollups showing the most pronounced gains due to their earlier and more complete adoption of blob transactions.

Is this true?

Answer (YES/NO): NO